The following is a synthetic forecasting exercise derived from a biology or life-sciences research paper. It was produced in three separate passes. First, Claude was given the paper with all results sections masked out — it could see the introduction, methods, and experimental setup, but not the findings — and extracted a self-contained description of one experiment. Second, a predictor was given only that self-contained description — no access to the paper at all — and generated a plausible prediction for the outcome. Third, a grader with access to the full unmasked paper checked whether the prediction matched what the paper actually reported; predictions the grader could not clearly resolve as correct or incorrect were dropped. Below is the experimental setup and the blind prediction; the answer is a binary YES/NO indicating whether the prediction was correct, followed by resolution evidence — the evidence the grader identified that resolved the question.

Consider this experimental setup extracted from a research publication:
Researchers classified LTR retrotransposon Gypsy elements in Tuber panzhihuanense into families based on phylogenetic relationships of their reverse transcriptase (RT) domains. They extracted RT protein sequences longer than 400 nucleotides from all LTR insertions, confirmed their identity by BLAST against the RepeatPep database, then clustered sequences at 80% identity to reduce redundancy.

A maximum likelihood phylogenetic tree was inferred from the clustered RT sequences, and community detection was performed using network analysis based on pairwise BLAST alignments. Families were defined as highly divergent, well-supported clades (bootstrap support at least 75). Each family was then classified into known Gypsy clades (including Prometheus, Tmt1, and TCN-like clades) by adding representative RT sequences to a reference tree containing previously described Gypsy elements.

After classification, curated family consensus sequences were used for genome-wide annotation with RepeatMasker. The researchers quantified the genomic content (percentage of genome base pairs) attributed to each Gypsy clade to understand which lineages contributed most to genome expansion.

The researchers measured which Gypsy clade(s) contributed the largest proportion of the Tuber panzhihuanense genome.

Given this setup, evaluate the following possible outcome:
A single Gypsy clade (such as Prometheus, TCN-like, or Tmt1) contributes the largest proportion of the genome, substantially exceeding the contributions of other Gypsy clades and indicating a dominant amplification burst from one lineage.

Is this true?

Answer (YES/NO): YES